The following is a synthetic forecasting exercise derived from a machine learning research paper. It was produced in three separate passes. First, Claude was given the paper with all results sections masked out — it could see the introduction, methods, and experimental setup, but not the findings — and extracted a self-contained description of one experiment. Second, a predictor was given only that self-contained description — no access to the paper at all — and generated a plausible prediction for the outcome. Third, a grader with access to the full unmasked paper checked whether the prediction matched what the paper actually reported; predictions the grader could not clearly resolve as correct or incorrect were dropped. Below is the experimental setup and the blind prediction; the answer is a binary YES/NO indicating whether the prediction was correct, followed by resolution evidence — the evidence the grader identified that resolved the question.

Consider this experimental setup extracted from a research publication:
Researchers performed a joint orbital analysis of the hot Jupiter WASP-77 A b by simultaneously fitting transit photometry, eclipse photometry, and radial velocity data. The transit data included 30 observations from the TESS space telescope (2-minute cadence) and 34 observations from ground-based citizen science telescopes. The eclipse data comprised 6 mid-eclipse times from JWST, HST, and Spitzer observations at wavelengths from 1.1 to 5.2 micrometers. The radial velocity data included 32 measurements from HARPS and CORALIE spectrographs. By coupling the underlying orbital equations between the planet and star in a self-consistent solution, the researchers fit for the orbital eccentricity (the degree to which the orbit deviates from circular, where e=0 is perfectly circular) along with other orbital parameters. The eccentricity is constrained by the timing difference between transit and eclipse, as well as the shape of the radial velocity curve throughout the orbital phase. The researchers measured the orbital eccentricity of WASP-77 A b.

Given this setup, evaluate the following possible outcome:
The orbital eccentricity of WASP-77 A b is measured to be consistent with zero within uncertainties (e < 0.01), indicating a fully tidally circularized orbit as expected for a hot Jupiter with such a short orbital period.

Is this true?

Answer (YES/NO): NO